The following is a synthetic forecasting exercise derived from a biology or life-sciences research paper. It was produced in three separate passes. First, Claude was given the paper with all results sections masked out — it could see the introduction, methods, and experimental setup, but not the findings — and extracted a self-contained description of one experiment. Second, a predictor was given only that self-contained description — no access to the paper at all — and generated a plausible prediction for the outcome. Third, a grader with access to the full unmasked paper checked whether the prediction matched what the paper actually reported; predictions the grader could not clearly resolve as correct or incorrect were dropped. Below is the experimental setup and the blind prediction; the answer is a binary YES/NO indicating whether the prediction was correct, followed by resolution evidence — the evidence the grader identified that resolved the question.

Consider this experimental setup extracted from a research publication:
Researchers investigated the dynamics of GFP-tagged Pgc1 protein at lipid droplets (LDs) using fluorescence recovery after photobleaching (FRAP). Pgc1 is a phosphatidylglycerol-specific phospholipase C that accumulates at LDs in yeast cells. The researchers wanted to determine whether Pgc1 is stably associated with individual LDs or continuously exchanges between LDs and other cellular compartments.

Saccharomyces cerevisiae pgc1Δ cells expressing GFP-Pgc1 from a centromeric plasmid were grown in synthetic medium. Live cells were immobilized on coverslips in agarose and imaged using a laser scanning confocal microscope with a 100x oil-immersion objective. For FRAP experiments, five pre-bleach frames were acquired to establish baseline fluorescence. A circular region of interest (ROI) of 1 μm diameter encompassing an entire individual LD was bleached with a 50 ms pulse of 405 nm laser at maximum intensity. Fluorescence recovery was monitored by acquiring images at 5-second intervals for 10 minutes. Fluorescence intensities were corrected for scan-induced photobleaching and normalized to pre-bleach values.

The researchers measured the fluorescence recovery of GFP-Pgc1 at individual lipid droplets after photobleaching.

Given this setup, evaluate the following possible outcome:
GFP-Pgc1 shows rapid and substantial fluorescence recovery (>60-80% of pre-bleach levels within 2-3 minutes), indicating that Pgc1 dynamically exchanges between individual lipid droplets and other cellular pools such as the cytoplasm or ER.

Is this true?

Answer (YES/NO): NO